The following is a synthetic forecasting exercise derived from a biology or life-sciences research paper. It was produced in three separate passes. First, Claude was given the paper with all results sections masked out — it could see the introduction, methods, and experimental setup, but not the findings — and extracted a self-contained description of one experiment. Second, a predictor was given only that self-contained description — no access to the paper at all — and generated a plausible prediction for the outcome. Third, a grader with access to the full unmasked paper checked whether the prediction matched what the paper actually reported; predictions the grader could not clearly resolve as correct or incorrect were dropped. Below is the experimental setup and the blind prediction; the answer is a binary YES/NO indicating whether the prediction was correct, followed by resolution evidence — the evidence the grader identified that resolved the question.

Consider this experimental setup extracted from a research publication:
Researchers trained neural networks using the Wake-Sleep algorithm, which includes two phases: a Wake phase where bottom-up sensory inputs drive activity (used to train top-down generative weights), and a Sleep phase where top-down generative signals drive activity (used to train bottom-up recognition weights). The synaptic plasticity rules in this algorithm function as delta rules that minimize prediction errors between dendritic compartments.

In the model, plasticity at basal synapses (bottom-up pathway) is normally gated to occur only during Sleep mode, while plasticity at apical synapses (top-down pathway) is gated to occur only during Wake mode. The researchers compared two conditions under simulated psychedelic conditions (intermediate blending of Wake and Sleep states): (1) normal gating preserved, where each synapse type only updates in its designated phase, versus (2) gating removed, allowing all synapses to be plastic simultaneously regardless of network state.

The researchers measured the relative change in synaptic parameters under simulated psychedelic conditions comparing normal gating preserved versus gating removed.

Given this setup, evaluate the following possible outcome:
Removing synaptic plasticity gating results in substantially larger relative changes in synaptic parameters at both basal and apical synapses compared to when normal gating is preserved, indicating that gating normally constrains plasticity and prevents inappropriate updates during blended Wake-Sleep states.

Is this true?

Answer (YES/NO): NO